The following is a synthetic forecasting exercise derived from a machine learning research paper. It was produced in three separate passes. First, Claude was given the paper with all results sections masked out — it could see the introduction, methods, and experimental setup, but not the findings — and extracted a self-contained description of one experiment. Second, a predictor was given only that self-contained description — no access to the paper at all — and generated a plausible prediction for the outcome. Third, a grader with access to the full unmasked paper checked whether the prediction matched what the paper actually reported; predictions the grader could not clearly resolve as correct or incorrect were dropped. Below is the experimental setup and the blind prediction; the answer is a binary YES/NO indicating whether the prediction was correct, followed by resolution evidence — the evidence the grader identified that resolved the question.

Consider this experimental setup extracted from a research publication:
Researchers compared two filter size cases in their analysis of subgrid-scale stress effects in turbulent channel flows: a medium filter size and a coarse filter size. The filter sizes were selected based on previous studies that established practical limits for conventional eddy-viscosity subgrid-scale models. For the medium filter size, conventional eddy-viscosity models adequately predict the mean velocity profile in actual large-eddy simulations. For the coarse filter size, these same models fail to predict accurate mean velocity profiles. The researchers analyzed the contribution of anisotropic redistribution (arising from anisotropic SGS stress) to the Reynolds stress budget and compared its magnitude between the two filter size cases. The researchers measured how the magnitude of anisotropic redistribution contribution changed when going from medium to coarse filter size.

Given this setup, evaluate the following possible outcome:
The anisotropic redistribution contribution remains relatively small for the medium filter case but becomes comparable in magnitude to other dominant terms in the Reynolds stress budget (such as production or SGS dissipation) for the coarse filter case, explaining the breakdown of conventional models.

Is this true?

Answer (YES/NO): YES